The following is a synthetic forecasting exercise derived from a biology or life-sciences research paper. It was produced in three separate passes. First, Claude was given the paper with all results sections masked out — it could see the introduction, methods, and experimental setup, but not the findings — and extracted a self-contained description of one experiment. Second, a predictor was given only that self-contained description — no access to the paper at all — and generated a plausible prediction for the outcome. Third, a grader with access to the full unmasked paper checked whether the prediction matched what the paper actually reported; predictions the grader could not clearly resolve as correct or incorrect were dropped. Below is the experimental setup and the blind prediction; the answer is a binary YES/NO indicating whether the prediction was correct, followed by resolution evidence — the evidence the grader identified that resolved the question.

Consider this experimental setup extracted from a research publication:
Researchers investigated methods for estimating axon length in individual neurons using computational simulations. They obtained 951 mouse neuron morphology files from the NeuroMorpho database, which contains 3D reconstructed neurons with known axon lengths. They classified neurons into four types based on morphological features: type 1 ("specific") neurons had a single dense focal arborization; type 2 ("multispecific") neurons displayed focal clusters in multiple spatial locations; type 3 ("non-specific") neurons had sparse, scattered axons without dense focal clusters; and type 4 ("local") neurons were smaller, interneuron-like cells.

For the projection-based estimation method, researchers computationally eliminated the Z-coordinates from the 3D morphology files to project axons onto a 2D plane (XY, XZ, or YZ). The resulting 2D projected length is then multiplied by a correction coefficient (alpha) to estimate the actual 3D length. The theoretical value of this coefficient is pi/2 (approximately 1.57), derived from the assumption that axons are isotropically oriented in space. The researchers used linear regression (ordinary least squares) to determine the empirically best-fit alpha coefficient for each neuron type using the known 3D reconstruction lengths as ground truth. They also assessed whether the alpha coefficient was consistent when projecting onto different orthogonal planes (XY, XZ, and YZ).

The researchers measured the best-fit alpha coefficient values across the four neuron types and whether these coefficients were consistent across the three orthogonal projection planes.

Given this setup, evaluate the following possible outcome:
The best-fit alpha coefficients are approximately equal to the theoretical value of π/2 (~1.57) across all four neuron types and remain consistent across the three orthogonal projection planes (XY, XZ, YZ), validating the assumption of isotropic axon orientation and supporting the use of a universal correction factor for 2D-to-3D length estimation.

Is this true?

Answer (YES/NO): NO